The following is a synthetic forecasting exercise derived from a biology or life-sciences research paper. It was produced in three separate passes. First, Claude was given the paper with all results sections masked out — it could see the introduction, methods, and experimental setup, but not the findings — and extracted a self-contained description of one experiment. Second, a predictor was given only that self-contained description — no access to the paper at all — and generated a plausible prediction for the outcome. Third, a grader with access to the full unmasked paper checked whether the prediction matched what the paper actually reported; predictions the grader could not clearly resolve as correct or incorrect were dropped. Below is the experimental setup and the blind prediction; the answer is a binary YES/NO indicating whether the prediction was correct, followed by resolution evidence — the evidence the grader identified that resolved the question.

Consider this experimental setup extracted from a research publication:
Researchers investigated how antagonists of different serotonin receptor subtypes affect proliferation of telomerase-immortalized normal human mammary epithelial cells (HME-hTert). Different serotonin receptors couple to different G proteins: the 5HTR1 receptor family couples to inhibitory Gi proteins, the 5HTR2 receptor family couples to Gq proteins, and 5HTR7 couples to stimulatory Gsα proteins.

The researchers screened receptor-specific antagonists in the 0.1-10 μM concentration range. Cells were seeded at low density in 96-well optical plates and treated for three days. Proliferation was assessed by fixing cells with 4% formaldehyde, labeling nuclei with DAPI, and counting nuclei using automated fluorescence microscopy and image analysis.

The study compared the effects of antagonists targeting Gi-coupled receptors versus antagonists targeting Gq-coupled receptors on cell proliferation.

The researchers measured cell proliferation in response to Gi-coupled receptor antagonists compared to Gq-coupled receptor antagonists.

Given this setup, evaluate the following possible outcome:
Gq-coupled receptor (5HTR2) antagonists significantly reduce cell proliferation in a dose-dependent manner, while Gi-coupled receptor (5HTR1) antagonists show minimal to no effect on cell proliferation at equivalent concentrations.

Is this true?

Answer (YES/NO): NO